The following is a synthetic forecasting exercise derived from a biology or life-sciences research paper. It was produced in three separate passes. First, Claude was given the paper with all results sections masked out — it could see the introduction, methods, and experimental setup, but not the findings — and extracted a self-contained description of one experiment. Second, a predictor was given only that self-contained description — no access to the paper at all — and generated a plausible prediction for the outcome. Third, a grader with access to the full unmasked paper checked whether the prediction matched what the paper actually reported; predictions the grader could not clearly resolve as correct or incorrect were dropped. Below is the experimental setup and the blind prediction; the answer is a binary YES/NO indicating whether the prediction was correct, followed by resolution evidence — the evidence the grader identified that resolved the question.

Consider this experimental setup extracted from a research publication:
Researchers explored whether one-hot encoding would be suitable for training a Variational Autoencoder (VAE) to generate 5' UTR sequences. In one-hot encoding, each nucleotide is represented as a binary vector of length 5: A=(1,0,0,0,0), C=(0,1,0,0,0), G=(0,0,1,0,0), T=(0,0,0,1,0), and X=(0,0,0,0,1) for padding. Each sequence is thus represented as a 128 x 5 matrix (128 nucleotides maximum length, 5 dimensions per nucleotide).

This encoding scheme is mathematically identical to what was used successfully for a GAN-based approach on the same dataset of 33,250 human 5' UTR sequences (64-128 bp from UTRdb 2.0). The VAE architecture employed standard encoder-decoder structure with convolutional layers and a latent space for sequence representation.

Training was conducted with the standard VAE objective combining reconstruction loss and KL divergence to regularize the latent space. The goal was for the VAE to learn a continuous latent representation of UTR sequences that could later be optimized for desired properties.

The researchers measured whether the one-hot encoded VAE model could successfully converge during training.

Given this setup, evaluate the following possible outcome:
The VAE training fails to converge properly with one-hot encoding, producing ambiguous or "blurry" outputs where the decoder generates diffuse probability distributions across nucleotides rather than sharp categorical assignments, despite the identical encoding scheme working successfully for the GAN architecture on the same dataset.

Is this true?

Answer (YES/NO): NO